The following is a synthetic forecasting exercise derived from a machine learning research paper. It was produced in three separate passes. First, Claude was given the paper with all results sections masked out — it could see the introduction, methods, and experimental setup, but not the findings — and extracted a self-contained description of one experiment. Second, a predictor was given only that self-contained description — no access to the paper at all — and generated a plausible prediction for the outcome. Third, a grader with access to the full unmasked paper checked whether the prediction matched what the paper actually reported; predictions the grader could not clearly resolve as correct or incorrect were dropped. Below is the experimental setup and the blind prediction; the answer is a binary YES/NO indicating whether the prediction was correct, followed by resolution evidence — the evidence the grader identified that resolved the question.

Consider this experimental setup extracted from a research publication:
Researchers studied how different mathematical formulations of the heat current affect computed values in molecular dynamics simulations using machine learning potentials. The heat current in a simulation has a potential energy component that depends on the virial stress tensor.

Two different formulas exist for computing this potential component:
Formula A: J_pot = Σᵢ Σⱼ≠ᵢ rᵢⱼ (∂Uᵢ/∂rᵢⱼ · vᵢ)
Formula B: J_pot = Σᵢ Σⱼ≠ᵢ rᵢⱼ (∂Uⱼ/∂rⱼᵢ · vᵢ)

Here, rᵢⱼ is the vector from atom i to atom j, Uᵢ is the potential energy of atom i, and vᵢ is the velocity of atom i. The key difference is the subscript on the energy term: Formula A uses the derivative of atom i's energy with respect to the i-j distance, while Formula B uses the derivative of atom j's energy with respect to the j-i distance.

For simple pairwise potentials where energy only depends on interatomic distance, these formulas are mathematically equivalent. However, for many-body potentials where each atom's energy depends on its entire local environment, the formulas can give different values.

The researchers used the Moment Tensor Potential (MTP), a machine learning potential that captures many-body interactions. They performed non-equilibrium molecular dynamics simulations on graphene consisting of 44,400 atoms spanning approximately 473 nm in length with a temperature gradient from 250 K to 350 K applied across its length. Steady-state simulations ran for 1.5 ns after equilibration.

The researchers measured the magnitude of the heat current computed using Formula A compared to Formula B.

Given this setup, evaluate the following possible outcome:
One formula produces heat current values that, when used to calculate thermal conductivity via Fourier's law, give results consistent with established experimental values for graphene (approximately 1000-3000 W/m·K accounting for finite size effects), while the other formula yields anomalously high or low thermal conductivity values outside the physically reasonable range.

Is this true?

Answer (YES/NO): NO